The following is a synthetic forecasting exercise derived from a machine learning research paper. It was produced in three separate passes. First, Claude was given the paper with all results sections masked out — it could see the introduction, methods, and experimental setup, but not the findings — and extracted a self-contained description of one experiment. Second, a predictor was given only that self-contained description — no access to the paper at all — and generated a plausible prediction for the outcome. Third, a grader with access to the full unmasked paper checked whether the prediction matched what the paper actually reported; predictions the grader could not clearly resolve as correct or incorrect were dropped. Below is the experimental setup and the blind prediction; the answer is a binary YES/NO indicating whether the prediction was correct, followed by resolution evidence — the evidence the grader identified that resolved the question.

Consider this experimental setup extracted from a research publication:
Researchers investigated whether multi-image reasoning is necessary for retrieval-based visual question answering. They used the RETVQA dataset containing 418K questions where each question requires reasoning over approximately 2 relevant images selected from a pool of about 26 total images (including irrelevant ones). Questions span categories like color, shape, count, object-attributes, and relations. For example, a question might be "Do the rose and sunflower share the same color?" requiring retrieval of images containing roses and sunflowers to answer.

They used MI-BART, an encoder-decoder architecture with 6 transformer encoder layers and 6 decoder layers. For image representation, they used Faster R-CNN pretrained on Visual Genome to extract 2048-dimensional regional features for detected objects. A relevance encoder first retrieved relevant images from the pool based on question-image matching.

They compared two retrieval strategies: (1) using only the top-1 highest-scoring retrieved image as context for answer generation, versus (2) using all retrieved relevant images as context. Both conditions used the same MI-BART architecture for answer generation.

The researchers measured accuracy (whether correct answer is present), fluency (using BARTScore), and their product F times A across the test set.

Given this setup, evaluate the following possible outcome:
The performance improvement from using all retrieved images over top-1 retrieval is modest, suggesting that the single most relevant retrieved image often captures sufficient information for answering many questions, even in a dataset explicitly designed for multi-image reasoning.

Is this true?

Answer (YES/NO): NO